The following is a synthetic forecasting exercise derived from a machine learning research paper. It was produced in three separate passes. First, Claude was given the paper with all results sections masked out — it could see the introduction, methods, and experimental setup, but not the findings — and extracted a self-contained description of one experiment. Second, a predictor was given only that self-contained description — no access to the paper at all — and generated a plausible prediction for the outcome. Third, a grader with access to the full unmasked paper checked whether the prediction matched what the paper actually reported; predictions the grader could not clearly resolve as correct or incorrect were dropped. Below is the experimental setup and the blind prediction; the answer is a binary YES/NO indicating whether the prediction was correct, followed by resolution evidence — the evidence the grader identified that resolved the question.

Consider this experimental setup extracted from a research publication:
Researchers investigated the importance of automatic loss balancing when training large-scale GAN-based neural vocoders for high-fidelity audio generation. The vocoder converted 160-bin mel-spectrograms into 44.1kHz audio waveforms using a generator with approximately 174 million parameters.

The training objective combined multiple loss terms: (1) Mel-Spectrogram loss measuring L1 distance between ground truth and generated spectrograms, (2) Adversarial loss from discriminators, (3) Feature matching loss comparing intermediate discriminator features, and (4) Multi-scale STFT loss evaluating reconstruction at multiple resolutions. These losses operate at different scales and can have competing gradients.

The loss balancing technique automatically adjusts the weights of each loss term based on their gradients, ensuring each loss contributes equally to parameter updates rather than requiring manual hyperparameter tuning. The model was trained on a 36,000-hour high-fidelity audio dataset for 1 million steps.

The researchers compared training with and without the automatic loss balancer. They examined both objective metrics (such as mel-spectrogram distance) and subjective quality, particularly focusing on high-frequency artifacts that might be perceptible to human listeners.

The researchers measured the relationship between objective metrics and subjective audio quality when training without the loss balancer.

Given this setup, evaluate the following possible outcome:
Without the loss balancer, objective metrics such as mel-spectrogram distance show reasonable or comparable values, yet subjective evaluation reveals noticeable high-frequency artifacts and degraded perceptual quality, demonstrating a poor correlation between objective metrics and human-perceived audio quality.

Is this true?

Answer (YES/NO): YES